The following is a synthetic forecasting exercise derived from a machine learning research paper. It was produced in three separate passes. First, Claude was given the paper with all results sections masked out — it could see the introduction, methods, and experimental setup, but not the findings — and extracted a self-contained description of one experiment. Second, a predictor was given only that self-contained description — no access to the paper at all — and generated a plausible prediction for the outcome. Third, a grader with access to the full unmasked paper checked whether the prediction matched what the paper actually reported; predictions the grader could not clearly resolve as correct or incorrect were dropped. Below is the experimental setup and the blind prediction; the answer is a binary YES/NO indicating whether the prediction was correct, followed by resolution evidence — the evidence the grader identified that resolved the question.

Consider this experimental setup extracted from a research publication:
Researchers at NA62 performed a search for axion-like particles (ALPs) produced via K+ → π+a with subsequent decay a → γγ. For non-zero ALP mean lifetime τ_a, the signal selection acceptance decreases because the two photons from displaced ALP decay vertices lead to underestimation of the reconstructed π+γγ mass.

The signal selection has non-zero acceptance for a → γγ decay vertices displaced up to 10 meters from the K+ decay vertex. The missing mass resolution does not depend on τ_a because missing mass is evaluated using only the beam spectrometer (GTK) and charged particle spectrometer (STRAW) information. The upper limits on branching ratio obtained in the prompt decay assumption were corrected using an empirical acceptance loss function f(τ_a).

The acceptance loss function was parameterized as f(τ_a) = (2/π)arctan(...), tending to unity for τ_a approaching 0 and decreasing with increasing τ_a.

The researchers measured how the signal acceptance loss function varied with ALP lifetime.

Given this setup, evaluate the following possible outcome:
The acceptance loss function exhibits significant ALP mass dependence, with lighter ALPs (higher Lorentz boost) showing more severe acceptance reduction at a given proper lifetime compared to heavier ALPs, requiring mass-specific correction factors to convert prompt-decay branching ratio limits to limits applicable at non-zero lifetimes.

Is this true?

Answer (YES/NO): NO